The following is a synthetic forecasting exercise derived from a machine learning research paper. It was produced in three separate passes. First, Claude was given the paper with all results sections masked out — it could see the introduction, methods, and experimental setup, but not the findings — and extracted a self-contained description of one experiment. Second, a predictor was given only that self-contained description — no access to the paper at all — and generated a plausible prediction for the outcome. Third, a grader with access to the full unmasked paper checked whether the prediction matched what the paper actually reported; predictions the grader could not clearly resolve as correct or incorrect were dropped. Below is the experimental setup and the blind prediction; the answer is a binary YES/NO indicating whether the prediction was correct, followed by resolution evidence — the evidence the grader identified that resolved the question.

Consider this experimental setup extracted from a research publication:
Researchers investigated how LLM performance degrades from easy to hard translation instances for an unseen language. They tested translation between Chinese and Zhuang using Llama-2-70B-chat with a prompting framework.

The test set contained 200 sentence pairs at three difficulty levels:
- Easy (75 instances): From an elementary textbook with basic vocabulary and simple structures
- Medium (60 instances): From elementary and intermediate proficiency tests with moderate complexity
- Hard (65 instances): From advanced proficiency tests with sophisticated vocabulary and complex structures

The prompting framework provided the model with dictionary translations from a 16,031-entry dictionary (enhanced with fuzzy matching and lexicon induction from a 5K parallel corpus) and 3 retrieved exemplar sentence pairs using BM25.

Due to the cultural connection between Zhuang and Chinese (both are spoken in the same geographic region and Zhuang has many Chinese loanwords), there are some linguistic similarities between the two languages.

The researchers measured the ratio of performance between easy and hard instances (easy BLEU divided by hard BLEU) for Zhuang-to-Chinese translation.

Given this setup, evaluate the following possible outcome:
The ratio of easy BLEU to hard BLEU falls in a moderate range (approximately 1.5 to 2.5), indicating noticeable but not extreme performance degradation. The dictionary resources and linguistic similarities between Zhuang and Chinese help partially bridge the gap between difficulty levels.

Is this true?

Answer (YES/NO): NO